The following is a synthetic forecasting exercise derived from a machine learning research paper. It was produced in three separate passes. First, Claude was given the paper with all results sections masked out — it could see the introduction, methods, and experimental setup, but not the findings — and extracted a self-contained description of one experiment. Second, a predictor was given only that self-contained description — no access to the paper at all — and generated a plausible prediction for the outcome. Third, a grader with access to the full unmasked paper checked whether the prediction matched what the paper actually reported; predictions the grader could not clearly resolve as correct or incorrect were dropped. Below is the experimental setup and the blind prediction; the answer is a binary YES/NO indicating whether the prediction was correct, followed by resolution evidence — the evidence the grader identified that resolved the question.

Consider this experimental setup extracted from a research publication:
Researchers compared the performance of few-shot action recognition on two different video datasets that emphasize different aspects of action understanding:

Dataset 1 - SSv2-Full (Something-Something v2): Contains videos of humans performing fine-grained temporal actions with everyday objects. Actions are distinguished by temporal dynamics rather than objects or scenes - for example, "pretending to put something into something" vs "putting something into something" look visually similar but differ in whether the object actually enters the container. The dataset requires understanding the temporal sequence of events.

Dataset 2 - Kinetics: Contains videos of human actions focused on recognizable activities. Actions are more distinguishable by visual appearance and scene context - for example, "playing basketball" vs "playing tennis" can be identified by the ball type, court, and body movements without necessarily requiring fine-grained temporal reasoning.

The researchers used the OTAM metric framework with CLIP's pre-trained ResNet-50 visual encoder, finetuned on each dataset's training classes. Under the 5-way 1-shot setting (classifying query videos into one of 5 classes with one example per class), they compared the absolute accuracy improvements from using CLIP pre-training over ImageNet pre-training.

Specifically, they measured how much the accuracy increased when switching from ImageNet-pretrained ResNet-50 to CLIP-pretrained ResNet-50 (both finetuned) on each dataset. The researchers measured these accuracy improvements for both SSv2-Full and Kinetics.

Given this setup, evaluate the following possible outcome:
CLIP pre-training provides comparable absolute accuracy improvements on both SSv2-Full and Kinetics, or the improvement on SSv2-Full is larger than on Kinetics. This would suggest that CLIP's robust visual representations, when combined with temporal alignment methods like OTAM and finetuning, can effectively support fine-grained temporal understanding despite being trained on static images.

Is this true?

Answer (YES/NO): NO